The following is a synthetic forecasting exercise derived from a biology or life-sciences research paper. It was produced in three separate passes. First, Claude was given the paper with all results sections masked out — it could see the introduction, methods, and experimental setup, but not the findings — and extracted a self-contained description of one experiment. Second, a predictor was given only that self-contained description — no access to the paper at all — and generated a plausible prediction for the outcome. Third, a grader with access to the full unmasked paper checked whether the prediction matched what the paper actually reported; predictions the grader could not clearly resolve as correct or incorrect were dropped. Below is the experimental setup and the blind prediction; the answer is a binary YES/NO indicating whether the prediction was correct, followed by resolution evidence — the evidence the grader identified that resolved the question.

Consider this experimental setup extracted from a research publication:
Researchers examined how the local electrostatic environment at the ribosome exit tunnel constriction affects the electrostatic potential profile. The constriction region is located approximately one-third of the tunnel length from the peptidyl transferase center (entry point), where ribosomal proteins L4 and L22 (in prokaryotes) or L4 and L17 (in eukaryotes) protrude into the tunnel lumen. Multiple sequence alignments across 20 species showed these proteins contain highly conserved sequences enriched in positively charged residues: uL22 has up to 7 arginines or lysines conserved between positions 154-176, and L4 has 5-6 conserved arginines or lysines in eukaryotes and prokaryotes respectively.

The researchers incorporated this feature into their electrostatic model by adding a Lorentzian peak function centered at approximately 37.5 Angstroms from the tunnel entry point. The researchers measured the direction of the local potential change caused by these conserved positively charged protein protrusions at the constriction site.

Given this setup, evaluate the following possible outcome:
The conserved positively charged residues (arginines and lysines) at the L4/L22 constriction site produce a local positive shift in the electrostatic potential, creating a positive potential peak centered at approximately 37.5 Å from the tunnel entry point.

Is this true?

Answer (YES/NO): YES